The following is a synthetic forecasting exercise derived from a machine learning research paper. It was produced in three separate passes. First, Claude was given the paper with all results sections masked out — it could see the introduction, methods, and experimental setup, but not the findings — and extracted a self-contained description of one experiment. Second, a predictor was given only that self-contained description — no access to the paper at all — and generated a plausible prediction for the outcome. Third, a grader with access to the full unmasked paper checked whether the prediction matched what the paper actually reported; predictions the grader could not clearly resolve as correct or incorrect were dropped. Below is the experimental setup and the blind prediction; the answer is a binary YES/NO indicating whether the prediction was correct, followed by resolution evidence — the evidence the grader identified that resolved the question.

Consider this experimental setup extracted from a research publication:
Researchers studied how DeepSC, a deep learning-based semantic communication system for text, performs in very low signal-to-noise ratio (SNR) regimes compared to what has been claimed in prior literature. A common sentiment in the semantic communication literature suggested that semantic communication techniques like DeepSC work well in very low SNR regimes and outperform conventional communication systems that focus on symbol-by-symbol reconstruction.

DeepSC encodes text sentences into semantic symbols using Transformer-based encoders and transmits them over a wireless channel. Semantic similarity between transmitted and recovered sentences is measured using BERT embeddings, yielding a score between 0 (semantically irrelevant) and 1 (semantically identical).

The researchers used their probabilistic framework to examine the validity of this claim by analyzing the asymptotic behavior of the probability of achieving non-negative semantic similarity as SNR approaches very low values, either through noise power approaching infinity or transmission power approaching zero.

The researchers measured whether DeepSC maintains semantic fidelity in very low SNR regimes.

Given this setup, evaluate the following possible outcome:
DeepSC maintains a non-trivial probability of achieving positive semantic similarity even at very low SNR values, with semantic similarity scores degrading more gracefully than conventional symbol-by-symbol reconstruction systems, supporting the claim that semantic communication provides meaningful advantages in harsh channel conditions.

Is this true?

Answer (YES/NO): NO